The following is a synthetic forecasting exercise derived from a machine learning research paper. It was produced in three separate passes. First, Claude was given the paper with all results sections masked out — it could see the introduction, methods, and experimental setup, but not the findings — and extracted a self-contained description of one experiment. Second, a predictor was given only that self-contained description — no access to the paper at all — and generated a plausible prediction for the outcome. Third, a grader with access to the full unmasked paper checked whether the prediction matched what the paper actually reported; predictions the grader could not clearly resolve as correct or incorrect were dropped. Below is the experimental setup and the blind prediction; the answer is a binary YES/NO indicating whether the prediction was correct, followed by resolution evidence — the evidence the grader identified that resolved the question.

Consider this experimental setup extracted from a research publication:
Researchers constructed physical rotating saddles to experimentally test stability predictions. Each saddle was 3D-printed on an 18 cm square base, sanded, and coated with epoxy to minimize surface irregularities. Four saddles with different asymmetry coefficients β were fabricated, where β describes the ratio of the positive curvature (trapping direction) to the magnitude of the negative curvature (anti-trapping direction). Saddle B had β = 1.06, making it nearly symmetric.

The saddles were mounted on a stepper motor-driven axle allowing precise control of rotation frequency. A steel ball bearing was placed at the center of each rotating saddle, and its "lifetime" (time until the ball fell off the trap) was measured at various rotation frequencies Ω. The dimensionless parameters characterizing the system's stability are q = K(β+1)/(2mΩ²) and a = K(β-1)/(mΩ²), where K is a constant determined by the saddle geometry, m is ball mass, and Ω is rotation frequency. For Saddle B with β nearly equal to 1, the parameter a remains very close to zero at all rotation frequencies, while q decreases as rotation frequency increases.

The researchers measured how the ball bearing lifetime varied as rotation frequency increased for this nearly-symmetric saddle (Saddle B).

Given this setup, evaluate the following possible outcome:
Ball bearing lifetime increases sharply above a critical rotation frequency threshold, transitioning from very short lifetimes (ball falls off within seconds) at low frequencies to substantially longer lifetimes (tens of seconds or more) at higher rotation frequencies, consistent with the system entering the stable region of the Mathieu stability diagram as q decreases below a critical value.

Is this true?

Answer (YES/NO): NO